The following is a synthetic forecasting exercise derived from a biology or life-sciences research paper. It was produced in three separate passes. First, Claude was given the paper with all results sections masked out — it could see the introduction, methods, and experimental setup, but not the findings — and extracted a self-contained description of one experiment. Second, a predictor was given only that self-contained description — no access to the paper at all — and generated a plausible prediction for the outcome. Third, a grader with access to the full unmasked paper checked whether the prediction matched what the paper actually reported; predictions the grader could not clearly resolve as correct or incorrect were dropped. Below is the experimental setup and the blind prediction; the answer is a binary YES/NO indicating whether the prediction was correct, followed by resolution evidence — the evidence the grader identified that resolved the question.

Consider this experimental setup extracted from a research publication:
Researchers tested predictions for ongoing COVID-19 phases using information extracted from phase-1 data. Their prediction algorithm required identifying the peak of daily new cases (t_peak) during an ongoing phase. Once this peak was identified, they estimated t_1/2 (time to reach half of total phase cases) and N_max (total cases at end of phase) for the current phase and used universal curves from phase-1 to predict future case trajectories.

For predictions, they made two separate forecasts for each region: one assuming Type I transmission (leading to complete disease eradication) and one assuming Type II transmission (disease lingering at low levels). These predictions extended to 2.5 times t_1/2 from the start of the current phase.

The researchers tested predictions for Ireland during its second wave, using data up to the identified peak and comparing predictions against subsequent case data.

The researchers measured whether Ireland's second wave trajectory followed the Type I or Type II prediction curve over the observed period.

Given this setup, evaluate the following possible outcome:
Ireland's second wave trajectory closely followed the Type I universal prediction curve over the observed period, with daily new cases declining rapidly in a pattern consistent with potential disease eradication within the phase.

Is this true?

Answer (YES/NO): YES